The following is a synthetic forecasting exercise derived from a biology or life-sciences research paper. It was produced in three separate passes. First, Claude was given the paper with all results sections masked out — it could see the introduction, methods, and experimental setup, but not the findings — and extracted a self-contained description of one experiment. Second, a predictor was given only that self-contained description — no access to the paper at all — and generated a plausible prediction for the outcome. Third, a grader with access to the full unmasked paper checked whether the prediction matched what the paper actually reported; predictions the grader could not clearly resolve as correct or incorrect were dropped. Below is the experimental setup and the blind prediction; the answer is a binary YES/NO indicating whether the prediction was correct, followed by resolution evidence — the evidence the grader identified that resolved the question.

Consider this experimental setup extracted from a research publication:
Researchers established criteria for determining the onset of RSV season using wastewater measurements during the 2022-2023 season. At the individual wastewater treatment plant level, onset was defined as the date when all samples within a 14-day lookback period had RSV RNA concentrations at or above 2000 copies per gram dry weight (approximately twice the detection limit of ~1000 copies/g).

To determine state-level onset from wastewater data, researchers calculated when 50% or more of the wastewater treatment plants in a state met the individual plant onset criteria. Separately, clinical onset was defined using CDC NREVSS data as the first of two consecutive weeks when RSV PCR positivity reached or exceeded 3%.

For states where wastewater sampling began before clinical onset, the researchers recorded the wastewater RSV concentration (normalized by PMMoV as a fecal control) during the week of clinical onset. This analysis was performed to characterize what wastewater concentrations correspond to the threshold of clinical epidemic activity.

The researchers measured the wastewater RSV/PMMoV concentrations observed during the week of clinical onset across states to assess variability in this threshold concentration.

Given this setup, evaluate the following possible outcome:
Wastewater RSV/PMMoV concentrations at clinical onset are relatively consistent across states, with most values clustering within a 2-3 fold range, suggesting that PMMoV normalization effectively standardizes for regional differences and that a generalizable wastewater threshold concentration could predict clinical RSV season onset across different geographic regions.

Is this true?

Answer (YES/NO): NO